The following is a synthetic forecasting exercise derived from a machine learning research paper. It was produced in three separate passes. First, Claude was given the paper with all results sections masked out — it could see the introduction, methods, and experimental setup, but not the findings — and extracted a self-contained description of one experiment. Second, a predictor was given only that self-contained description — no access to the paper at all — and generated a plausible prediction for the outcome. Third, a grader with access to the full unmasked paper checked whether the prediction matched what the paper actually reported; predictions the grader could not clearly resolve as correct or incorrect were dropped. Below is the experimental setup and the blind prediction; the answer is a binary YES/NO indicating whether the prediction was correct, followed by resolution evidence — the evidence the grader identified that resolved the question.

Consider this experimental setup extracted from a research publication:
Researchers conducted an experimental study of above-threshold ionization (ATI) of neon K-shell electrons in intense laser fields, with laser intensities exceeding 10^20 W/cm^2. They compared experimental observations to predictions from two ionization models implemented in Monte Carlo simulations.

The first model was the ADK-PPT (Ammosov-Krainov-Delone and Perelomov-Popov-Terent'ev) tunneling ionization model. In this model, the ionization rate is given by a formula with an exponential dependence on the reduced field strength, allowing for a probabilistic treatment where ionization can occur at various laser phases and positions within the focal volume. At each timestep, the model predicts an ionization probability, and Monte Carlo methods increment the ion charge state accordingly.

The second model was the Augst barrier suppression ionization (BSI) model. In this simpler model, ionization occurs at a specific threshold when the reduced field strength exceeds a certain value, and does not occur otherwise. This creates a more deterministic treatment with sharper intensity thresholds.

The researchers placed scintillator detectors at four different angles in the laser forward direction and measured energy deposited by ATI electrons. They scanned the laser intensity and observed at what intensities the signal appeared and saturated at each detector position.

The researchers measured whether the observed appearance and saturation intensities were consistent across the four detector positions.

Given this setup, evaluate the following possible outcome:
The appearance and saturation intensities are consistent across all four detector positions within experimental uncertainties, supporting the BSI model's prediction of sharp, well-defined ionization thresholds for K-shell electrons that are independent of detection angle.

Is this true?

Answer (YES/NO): NO